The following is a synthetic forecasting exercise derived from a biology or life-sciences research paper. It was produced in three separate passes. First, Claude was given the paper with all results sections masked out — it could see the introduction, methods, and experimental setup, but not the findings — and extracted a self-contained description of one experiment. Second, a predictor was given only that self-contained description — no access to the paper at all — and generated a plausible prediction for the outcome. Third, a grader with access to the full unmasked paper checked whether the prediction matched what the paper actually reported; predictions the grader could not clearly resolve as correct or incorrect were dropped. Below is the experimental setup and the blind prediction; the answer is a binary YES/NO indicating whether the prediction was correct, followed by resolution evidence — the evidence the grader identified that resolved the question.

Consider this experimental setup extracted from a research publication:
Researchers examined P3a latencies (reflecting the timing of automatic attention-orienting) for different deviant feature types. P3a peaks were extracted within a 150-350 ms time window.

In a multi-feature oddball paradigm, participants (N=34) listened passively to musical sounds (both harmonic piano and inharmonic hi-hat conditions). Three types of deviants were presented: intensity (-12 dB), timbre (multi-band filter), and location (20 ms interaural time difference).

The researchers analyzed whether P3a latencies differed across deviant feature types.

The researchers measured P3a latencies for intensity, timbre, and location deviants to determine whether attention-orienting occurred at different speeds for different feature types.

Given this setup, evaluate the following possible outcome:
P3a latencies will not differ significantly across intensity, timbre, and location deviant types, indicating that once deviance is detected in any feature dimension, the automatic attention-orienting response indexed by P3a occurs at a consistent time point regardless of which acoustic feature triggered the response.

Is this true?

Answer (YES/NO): NO